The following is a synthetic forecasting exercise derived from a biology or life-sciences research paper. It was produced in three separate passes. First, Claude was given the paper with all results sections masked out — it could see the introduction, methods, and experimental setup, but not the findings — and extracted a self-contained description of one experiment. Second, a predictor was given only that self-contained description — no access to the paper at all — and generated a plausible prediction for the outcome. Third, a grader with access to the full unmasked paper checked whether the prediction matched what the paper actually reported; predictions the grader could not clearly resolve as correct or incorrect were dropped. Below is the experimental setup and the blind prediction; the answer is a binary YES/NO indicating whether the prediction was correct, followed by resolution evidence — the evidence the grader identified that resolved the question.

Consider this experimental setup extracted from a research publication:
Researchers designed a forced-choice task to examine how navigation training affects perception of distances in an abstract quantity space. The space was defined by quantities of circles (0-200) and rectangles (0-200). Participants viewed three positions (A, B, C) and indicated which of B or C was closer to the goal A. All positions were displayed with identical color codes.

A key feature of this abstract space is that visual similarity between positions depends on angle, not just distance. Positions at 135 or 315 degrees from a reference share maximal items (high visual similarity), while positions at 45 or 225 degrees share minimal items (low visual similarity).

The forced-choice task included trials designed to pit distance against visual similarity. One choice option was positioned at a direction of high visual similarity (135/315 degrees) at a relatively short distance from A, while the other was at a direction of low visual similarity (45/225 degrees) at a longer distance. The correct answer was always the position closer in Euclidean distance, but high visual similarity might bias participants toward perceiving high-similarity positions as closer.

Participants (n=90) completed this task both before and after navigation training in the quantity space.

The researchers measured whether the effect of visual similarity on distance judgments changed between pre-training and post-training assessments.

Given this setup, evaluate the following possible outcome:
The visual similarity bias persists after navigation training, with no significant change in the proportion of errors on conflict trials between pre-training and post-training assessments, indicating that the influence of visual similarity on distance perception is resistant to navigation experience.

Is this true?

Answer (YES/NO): NO